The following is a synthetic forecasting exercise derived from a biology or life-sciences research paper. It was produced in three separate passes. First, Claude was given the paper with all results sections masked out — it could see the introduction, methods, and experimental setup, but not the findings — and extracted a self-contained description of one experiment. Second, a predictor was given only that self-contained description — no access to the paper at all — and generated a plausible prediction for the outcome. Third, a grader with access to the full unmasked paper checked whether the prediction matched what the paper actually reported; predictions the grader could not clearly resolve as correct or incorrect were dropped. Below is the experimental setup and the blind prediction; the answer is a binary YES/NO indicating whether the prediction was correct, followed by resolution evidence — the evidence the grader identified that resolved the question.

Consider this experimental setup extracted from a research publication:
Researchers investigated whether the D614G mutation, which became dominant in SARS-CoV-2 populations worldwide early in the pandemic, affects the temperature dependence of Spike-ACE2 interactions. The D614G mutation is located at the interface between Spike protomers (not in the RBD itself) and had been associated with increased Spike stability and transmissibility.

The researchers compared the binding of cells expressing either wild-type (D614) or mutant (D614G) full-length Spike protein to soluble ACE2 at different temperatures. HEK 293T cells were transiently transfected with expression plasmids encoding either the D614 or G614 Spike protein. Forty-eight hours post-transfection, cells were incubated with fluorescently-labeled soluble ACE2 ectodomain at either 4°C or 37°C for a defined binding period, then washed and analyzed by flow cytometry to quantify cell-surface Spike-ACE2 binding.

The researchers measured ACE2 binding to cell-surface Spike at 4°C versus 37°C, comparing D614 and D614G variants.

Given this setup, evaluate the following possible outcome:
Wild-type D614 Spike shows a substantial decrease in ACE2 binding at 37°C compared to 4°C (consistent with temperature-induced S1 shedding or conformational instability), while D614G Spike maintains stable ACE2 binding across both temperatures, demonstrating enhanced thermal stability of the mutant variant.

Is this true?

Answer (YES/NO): NO